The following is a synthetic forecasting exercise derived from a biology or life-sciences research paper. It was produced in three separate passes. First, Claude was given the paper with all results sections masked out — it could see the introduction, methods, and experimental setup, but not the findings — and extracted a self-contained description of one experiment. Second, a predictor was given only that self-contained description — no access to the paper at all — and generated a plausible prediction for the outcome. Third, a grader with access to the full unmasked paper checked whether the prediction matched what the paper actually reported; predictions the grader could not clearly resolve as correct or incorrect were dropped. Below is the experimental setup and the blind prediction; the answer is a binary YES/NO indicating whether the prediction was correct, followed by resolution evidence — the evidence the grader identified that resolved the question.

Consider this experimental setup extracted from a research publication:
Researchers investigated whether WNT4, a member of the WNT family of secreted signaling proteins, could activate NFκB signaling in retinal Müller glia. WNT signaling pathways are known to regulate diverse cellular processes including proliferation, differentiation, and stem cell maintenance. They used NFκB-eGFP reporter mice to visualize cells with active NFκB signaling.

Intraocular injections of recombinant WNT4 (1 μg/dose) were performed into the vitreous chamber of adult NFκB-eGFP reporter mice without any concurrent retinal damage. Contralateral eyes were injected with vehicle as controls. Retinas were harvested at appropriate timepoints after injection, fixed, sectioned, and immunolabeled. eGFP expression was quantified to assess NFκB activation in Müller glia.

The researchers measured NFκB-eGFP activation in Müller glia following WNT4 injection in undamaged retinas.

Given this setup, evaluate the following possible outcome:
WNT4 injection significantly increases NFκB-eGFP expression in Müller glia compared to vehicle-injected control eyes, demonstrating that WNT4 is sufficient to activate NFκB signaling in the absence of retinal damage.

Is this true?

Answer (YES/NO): YES